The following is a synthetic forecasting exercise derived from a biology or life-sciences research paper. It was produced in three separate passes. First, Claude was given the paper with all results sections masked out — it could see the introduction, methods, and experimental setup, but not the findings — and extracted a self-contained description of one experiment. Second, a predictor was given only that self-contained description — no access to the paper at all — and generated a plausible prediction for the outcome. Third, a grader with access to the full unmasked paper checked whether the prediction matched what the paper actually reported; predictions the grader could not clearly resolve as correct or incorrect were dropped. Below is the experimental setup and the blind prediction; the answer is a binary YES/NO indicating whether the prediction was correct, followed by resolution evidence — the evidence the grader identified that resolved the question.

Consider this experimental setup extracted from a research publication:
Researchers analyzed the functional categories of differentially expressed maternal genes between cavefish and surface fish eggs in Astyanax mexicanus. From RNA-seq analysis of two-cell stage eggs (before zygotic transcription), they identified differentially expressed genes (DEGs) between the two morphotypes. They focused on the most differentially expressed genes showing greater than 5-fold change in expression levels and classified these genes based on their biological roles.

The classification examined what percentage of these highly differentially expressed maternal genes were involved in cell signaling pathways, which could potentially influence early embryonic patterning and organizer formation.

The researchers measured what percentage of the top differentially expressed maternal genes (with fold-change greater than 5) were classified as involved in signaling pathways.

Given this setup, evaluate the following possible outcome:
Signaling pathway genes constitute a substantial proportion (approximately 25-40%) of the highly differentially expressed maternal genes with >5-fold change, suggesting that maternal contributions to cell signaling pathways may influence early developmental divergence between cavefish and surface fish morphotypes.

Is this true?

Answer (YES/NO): NO